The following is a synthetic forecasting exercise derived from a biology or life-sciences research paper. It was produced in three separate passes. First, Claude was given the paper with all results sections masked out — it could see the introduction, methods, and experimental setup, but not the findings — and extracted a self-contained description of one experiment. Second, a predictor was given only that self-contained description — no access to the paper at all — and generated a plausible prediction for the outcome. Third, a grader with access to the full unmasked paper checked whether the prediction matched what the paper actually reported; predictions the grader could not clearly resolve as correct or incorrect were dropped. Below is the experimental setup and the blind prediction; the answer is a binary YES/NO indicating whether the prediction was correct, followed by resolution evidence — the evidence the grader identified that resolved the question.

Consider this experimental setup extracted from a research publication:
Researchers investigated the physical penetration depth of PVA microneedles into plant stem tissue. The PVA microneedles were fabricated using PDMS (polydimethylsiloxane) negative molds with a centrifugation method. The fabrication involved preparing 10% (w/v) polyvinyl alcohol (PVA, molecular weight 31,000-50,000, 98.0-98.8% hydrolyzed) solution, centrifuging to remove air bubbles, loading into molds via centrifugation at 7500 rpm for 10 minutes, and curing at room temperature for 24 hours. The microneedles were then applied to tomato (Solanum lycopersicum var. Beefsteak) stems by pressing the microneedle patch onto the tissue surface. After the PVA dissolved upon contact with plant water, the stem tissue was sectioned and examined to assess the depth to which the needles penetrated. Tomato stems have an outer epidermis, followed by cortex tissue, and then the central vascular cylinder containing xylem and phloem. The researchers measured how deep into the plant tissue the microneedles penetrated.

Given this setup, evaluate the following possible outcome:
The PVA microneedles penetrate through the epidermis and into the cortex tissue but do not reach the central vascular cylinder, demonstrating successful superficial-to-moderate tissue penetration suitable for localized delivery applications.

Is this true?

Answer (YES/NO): NO